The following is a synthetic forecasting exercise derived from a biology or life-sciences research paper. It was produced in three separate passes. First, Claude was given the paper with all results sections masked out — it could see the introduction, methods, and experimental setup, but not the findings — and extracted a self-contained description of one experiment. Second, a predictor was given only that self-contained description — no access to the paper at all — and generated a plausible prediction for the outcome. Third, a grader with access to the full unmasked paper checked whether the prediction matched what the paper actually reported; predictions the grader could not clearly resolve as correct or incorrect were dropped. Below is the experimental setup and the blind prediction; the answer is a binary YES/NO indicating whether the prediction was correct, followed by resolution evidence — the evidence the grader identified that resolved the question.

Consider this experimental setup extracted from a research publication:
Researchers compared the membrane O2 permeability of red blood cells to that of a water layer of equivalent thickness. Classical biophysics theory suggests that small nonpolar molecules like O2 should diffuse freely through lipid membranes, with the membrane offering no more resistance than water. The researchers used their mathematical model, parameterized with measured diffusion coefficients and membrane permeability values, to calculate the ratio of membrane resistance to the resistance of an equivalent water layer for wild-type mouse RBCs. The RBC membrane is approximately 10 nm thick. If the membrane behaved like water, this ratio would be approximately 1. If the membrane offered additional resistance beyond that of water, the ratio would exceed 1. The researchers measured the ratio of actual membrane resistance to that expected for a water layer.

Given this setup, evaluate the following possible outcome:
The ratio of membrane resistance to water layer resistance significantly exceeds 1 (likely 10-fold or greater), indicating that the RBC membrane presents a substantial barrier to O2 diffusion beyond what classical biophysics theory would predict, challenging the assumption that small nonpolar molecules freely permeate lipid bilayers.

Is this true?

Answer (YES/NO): YES